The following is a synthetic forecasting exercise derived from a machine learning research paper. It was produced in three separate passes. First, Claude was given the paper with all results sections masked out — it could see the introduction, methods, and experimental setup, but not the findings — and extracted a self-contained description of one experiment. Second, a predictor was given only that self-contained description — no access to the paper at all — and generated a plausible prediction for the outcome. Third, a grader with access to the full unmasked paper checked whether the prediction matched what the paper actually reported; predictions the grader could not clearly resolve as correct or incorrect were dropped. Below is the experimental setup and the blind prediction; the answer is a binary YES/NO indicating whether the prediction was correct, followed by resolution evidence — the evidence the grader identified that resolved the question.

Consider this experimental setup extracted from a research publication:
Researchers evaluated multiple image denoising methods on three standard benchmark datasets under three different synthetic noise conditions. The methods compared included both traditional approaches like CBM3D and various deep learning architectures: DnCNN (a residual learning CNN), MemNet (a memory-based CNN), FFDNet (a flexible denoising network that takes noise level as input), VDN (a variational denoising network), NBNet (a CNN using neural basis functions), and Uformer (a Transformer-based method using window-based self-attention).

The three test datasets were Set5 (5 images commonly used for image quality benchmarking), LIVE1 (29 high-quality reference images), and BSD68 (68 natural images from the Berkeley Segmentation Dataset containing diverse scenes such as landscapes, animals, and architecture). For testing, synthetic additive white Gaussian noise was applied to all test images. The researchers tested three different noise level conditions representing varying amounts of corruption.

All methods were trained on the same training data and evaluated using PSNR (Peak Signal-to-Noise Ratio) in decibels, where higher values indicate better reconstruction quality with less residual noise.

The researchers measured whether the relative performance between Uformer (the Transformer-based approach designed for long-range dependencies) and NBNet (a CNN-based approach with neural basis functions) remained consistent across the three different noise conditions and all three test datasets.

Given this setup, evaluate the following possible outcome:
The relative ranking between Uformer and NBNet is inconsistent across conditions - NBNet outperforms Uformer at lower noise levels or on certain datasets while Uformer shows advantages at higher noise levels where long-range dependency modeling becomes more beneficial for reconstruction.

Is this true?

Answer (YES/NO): NO